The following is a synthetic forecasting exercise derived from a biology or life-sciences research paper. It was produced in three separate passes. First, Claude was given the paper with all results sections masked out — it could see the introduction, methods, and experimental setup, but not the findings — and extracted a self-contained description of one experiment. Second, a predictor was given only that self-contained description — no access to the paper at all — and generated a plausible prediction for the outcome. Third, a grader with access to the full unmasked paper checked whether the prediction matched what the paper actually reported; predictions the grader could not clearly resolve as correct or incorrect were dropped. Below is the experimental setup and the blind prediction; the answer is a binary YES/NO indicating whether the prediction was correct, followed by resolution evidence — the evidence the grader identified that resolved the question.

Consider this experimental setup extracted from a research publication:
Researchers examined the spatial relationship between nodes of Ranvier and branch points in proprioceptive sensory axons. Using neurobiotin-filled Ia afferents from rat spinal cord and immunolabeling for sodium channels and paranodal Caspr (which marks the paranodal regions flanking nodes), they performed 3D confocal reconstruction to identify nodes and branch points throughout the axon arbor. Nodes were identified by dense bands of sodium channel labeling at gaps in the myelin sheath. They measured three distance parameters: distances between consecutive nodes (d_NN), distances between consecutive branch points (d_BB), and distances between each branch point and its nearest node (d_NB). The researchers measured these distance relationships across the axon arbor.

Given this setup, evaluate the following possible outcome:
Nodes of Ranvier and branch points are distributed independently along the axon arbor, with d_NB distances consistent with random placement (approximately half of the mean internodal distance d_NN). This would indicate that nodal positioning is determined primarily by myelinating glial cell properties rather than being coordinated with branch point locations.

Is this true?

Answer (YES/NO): NO